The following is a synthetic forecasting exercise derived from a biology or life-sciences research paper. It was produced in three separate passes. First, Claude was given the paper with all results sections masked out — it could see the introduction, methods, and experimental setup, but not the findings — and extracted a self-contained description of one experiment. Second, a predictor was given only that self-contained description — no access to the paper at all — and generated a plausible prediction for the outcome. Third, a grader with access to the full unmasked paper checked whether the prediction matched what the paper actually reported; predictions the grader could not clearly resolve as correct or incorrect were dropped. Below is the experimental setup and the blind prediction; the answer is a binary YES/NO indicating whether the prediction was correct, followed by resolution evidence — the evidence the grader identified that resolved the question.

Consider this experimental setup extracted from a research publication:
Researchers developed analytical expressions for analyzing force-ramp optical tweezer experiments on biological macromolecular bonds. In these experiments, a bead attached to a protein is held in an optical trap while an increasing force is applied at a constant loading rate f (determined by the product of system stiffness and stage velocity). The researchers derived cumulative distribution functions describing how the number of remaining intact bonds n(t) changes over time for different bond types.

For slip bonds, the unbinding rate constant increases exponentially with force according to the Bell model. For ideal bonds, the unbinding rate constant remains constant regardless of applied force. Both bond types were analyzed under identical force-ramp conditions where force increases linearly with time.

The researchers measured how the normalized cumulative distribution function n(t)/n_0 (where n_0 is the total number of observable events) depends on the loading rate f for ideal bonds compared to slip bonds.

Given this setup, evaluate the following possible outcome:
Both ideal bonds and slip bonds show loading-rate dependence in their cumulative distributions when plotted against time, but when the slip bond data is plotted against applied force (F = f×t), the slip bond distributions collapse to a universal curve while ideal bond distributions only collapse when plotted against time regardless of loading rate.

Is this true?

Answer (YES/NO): NO